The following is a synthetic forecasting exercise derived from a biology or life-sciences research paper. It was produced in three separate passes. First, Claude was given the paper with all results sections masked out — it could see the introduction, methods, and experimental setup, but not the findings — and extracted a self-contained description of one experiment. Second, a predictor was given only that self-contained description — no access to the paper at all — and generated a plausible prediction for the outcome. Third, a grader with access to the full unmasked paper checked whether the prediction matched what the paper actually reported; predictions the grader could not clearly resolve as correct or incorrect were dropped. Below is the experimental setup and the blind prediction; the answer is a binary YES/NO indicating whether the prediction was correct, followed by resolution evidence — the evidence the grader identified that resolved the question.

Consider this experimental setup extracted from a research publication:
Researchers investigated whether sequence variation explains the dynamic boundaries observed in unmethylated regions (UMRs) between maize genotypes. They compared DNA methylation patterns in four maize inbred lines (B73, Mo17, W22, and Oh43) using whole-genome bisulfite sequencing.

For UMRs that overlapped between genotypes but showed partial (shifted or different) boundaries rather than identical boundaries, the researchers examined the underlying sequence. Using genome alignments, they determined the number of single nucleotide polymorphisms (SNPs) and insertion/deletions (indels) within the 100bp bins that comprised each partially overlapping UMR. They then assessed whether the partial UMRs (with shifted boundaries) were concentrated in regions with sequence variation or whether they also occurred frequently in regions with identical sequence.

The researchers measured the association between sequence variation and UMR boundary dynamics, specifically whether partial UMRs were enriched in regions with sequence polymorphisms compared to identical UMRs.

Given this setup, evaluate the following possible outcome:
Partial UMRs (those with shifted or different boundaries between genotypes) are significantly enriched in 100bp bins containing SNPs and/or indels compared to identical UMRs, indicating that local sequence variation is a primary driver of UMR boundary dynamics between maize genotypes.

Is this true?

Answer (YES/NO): NO